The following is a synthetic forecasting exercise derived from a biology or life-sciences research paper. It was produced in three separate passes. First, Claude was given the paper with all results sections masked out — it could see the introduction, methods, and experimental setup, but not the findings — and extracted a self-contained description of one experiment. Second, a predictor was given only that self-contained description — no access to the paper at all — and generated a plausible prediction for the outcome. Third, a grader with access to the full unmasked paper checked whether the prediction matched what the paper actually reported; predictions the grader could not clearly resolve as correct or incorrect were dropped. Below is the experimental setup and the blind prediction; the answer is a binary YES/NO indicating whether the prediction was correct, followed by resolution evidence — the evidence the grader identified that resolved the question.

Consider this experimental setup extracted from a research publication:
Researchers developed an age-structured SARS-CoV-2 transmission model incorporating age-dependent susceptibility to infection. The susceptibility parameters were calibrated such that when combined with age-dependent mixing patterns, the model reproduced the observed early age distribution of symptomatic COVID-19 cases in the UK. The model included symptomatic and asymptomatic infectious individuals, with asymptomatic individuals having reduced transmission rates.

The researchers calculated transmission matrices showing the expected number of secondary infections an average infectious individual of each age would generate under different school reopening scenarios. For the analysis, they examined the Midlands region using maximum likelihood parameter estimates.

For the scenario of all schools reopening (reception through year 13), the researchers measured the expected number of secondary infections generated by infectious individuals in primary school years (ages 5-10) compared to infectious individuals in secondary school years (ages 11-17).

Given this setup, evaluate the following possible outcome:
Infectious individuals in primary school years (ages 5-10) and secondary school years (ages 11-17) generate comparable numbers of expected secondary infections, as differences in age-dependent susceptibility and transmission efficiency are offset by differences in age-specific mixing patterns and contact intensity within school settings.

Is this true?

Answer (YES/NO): NO